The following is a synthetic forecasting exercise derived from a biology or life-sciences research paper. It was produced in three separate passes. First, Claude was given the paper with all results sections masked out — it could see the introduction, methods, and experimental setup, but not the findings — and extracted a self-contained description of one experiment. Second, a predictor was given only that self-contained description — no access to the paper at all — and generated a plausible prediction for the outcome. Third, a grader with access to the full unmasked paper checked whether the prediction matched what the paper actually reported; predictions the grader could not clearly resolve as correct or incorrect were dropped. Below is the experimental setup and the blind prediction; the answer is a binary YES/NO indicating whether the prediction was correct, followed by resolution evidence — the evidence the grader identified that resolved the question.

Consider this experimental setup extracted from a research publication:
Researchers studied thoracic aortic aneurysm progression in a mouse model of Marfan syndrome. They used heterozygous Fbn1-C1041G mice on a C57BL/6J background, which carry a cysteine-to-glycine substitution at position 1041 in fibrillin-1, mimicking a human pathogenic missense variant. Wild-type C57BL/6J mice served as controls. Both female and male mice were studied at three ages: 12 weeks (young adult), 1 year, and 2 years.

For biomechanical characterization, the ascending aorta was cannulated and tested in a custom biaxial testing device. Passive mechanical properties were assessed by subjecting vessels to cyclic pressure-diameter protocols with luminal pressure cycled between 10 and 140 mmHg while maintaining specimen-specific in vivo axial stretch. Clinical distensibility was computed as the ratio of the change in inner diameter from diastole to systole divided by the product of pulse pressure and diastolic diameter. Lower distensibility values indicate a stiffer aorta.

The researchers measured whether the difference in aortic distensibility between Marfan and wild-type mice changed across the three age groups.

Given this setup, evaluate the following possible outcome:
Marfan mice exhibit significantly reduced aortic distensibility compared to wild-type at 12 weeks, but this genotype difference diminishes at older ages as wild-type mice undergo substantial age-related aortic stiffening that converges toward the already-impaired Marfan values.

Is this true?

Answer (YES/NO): YES